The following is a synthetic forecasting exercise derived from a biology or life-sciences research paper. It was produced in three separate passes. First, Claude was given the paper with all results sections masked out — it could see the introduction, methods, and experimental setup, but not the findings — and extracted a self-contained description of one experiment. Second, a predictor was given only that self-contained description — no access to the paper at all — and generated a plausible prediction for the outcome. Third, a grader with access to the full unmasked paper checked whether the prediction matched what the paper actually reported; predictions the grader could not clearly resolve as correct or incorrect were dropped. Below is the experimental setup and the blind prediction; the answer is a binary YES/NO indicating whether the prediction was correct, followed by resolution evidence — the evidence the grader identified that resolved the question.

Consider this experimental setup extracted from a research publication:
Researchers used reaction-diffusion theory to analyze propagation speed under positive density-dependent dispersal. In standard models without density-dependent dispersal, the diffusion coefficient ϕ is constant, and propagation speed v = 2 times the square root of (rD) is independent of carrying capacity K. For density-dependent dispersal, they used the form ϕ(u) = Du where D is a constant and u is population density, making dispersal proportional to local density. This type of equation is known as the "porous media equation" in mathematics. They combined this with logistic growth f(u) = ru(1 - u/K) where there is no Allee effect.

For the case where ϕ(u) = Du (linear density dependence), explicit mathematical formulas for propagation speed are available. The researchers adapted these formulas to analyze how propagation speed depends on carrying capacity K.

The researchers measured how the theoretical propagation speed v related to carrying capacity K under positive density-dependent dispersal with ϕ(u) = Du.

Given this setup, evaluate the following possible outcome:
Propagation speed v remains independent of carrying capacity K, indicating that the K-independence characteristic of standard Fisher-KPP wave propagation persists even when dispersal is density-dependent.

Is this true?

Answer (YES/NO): NO